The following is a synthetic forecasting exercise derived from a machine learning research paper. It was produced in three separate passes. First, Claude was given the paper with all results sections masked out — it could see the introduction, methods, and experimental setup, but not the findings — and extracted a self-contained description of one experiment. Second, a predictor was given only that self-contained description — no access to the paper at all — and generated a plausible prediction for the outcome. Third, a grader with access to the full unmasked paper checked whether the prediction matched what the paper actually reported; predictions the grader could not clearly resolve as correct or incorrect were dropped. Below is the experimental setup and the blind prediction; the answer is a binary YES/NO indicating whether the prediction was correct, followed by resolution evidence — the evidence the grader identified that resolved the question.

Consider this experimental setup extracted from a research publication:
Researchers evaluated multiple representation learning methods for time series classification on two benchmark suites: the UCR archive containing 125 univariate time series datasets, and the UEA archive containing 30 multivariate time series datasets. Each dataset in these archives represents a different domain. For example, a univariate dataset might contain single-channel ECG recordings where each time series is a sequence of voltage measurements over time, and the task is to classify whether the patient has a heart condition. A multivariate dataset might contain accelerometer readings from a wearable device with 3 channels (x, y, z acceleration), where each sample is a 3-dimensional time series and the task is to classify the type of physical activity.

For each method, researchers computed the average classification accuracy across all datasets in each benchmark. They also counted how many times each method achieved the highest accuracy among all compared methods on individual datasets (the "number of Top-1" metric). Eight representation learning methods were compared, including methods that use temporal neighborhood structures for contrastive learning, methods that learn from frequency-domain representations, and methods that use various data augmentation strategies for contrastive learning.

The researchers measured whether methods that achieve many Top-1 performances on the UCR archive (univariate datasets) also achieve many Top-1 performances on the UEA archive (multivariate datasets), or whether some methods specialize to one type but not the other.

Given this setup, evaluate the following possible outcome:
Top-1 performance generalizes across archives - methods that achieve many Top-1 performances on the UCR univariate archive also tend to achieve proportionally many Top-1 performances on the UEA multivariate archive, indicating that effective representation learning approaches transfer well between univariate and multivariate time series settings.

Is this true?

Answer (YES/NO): NO